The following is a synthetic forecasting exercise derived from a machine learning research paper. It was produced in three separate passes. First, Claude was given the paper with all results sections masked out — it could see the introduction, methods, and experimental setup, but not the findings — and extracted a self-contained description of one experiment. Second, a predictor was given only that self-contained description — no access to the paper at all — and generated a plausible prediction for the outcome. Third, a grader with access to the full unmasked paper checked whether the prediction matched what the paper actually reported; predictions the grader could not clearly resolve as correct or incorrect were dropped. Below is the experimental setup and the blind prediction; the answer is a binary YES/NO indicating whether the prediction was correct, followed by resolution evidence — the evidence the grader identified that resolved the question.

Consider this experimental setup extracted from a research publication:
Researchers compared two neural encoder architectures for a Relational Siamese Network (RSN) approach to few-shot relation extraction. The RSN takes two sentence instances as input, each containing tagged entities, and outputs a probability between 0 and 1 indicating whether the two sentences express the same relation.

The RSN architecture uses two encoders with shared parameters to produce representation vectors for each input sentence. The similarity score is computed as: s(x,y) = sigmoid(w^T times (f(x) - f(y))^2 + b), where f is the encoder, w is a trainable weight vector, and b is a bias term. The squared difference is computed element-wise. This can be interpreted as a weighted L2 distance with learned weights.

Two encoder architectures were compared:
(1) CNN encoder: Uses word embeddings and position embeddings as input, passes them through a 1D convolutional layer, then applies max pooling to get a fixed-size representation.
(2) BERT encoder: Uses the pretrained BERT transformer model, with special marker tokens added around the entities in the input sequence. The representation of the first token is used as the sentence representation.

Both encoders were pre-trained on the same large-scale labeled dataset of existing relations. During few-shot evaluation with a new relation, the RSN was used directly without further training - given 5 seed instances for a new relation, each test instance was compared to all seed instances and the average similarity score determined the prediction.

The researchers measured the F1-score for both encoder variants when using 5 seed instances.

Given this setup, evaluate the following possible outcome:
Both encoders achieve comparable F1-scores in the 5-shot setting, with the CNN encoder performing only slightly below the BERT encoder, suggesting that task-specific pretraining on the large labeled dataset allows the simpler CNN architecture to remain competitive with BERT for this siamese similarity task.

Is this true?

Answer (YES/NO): NO